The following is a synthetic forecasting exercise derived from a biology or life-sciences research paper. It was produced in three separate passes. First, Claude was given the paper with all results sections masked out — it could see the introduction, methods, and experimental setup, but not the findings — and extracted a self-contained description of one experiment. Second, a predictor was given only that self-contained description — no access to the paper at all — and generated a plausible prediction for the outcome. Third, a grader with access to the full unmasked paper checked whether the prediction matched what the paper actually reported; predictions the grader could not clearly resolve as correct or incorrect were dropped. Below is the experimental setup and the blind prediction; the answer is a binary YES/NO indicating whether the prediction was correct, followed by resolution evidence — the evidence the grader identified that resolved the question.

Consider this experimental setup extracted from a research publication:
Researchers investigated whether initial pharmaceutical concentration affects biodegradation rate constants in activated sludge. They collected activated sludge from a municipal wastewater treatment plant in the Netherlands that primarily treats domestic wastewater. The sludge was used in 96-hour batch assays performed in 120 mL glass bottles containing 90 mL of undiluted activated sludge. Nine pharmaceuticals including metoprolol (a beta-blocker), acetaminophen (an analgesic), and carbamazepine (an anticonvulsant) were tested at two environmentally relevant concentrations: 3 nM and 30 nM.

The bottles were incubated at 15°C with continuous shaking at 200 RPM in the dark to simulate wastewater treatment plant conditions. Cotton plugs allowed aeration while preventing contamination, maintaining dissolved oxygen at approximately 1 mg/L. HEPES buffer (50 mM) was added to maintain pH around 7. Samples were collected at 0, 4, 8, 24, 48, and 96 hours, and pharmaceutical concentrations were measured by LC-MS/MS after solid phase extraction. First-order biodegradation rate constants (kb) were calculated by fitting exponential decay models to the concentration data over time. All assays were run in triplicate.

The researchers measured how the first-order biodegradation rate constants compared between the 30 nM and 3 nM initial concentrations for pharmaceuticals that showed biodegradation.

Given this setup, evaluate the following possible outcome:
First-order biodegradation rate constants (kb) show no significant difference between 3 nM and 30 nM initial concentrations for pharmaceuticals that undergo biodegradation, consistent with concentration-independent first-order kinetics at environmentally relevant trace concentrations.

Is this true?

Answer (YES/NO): NO